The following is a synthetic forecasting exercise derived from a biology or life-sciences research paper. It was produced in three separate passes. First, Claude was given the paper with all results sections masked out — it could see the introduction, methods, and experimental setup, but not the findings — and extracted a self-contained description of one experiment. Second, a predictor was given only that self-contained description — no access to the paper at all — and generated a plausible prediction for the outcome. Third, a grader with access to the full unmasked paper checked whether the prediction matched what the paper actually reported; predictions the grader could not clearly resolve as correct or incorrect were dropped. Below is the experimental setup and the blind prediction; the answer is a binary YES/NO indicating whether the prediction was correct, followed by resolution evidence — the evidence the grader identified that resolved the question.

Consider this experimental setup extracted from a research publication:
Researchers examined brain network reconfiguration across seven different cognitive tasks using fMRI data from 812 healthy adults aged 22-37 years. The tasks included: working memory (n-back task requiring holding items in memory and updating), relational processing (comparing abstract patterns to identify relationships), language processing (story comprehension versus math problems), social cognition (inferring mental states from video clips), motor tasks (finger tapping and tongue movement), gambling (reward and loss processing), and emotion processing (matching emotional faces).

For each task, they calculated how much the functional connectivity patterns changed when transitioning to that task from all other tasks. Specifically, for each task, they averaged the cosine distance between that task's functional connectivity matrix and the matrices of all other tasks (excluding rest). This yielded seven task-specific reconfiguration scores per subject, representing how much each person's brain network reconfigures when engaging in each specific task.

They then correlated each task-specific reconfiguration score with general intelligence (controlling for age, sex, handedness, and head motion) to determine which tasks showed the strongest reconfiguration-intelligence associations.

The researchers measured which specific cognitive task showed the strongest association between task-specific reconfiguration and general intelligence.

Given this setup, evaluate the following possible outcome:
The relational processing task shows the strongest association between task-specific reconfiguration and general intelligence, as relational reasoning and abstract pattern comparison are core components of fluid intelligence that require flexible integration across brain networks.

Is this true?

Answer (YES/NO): NO